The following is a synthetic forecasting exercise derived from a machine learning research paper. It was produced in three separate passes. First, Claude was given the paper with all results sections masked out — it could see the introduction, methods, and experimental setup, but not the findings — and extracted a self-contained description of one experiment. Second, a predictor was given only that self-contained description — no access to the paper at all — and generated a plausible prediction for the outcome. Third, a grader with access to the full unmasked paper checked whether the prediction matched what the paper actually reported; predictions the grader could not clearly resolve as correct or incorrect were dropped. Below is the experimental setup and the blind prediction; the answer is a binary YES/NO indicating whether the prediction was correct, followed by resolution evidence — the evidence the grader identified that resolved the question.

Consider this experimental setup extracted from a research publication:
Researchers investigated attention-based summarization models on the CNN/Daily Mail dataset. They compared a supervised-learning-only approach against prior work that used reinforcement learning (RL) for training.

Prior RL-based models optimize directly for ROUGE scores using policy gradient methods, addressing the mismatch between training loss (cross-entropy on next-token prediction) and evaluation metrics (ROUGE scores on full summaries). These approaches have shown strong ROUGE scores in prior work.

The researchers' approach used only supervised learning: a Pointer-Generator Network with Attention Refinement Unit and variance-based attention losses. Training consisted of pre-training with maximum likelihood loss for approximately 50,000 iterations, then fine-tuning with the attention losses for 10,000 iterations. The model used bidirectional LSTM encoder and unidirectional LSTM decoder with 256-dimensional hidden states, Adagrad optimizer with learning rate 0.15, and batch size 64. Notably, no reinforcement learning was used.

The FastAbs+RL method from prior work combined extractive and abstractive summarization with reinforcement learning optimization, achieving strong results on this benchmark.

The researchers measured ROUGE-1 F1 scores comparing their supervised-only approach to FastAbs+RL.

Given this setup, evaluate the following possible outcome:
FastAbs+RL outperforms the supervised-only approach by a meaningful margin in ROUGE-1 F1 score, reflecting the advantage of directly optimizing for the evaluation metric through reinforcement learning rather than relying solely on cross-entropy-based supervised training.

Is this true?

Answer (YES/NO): NO